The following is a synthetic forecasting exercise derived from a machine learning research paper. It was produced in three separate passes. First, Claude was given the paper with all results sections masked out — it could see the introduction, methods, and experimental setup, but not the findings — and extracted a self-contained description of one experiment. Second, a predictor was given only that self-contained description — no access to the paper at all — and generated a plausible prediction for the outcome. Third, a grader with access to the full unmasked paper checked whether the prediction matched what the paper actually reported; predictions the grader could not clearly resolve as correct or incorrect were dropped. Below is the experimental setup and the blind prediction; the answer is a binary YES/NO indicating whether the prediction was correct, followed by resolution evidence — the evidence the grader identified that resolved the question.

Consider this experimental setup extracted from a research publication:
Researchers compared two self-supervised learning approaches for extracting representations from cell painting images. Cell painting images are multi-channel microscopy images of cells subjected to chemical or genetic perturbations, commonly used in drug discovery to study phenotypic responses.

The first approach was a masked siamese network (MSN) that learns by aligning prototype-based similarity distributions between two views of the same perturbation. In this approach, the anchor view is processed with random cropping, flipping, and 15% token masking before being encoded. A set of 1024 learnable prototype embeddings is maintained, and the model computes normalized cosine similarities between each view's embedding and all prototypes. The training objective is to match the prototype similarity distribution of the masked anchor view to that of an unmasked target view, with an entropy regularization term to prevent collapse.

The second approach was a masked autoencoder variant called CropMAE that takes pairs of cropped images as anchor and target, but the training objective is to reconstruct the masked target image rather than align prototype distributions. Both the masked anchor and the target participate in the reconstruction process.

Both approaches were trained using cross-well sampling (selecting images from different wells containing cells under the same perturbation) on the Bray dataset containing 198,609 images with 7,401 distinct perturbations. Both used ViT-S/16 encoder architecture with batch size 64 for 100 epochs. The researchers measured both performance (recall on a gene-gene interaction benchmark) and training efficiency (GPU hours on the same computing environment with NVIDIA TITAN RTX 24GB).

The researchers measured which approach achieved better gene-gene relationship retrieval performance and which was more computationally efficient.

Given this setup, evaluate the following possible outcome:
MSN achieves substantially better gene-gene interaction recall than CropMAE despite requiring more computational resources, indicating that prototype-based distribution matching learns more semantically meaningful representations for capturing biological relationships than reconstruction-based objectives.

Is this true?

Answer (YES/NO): NO